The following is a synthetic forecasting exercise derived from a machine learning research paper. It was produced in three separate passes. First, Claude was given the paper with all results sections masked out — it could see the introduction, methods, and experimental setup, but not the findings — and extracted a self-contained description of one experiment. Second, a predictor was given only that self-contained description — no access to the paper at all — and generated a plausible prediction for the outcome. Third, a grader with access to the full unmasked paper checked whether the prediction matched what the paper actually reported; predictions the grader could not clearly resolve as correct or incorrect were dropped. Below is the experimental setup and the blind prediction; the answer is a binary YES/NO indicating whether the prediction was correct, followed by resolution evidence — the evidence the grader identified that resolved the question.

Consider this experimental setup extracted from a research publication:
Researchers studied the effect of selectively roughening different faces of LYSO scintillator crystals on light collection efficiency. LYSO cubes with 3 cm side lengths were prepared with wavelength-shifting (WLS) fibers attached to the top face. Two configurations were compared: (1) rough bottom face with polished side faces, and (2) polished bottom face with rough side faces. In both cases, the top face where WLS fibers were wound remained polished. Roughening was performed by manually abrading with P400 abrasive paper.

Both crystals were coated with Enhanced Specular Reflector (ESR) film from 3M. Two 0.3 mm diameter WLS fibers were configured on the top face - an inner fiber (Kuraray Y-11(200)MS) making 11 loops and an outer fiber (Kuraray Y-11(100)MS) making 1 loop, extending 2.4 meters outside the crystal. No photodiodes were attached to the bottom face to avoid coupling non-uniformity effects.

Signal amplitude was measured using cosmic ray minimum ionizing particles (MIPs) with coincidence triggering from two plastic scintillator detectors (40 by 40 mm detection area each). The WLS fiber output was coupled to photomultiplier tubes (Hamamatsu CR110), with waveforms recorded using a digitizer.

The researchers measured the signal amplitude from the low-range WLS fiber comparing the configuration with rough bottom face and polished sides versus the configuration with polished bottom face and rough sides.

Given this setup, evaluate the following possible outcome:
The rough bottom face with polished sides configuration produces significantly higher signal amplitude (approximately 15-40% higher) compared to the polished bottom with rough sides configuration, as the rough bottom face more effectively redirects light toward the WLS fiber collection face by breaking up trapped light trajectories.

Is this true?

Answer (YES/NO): NO